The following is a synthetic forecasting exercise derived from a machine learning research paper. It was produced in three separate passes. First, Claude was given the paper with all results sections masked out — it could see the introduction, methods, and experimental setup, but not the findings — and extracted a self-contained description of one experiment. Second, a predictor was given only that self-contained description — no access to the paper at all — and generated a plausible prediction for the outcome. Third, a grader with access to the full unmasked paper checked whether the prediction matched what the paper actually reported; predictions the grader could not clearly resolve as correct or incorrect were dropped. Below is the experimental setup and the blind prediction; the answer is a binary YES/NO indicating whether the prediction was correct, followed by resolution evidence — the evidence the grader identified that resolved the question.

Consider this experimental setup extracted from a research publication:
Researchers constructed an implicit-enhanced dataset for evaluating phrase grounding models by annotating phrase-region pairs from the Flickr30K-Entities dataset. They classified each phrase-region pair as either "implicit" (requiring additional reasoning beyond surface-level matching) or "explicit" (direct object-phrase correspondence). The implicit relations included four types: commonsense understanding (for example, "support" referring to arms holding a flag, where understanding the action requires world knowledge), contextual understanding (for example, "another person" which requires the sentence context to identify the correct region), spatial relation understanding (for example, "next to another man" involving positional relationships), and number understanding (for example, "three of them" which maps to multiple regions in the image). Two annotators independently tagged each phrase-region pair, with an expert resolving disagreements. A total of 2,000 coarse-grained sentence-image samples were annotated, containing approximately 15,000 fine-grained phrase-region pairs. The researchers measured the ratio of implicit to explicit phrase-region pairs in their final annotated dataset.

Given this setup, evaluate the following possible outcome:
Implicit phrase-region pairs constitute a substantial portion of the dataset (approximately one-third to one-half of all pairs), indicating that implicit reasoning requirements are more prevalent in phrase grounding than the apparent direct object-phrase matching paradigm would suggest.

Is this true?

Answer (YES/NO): NO